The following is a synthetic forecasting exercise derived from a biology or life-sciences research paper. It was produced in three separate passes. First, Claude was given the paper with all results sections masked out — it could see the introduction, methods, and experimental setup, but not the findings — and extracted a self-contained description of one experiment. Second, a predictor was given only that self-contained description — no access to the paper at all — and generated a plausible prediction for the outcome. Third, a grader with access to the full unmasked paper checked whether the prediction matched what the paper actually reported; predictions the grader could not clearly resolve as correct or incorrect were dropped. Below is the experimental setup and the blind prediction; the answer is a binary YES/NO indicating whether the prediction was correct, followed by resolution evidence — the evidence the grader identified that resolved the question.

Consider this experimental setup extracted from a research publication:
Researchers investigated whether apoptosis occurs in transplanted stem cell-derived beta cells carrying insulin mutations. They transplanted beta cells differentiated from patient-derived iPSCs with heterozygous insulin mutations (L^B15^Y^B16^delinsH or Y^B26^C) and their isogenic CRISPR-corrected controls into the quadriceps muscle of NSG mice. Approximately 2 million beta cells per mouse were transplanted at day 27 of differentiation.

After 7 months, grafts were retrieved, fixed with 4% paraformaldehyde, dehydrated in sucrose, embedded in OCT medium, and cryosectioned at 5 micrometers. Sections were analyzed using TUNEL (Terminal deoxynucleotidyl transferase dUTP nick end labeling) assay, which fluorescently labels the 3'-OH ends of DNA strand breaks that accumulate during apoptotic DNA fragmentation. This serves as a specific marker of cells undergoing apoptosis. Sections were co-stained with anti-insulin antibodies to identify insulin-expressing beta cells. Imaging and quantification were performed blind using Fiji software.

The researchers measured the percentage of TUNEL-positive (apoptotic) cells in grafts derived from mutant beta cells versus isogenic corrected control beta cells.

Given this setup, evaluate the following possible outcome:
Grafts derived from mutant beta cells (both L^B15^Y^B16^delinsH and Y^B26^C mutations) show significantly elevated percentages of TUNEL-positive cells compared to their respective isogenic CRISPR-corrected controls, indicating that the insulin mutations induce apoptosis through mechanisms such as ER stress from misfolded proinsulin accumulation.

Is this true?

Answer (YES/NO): NO